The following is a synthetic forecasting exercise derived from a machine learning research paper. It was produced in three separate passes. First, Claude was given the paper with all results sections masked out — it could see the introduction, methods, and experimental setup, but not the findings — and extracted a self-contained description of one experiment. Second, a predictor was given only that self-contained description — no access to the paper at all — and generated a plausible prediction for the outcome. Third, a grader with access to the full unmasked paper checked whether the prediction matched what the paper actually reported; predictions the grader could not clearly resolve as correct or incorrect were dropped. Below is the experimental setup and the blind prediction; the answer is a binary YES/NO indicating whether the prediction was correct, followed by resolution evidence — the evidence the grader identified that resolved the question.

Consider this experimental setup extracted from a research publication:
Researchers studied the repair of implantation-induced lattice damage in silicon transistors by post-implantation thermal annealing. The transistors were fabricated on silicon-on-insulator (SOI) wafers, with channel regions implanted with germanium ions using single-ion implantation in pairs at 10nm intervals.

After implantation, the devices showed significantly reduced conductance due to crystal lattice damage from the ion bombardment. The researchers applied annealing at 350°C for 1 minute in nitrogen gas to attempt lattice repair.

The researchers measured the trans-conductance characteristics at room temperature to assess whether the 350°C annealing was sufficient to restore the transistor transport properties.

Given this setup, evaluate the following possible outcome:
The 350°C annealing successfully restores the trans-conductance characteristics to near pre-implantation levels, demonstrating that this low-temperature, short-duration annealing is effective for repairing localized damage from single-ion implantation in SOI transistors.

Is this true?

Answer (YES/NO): NO